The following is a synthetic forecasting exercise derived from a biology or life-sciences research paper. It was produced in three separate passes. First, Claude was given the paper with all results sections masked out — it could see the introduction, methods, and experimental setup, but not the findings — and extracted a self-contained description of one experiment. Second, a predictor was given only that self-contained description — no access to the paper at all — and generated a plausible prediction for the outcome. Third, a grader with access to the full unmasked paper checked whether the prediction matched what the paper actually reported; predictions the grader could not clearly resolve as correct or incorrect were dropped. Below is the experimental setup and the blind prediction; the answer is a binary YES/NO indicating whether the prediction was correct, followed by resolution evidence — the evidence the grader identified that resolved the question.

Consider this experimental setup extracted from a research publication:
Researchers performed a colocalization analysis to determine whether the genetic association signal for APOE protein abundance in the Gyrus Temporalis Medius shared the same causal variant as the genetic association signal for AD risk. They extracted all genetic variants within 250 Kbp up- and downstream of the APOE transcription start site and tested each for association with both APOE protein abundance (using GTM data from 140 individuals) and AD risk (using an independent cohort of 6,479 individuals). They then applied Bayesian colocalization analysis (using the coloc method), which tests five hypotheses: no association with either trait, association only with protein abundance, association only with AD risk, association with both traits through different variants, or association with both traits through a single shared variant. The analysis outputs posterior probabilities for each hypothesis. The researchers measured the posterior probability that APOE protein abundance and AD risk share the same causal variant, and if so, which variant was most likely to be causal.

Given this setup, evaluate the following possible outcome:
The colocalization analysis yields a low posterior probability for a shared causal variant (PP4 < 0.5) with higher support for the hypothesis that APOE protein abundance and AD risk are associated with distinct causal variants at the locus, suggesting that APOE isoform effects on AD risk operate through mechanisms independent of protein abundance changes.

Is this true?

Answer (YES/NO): NO